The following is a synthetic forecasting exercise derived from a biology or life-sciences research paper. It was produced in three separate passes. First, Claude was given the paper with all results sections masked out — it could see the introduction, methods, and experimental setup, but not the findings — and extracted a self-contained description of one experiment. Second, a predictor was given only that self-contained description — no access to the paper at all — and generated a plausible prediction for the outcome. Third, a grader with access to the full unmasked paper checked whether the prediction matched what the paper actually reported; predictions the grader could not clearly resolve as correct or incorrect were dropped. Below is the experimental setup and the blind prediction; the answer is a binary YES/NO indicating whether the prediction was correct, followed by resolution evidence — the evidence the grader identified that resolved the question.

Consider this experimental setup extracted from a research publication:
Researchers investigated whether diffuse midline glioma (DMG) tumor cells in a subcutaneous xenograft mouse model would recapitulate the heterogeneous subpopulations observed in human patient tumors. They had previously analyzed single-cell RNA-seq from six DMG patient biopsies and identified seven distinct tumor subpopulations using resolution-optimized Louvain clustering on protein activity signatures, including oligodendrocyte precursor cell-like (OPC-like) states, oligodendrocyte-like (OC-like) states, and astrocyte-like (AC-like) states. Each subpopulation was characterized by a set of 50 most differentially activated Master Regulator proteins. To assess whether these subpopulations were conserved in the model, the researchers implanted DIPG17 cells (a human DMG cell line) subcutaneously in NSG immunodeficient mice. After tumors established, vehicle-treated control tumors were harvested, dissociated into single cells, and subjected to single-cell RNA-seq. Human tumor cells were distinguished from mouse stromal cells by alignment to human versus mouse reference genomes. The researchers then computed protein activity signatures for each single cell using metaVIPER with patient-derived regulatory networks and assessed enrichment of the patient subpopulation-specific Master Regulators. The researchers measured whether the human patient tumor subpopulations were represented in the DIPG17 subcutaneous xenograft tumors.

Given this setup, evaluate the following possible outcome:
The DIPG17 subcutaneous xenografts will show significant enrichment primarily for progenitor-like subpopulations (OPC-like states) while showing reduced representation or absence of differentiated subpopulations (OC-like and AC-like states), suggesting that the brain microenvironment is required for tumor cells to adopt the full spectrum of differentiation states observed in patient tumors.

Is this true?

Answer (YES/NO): NO